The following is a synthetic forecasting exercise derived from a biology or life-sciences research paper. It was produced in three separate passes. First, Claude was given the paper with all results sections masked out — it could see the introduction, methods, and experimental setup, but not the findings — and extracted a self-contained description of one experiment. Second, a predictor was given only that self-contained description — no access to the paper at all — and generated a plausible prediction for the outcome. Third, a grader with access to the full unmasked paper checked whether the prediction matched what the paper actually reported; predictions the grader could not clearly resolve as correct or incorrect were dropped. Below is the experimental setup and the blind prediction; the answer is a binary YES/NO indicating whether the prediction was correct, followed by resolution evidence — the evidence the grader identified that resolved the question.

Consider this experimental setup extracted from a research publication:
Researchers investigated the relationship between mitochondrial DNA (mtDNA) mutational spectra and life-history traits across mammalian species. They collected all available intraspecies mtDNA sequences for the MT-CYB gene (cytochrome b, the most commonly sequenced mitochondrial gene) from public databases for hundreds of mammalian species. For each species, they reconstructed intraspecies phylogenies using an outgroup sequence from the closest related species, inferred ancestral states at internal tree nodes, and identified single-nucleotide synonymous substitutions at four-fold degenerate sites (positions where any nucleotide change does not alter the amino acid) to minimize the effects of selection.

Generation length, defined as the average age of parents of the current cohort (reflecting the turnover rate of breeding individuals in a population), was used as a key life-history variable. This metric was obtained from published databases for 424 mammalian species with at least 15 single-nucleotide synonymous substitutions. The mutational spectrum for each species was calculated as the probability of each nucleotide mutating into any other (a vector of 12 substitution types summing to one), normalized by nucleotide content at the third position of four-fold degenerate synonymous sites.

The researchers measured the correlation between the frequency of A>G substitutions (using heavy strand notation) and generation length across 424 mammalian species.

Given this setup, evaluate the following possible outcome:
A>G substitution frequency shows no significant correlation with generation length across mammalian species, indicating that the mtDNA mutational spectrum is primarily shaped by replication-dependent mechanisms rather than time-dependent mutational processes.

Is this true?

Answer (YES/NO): NO